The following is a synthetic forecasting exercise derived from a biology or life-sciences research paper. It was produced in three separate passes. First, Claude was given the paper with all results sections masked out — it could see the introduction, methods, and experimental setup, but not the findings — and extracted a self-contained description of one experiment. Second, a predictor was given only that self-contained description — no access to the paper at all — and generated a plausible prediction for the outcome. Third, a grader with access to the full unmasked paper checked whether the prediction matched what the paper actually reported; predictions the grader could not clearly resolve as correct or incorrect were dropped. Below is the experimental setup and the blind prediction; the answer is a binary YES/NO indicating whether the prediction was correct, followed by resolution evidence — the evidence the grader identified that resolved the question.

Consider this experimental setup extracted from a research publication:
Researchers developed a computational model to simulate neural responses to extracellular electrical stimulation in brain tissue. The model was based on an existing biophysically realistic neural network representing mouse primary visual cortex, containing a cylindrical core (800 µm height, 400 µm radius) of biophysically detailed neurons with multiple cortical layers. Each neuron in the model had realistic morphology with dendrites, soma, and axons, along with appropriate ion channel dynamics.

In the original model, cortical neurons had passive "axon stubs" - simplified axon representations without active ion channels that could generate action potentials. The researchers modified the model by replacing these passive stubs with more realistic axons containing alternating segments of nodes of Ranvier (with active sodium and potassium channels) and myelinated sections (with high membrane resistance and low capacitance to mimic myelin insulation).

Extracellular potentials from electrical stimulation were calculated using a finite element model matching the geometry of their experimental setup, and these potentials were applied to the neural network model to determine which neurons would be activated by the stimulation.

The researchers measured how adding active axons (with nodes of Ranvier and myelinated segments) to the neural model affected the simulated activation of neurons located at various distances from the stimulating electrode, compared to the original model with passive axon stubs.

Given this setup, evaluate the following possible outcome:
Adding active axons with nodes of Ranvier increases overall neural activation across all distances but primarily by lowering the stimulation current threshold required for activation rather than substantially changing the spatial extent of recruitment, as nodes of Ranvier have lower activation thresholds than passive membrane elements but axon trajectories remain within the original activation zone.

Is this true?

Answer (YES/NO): NO